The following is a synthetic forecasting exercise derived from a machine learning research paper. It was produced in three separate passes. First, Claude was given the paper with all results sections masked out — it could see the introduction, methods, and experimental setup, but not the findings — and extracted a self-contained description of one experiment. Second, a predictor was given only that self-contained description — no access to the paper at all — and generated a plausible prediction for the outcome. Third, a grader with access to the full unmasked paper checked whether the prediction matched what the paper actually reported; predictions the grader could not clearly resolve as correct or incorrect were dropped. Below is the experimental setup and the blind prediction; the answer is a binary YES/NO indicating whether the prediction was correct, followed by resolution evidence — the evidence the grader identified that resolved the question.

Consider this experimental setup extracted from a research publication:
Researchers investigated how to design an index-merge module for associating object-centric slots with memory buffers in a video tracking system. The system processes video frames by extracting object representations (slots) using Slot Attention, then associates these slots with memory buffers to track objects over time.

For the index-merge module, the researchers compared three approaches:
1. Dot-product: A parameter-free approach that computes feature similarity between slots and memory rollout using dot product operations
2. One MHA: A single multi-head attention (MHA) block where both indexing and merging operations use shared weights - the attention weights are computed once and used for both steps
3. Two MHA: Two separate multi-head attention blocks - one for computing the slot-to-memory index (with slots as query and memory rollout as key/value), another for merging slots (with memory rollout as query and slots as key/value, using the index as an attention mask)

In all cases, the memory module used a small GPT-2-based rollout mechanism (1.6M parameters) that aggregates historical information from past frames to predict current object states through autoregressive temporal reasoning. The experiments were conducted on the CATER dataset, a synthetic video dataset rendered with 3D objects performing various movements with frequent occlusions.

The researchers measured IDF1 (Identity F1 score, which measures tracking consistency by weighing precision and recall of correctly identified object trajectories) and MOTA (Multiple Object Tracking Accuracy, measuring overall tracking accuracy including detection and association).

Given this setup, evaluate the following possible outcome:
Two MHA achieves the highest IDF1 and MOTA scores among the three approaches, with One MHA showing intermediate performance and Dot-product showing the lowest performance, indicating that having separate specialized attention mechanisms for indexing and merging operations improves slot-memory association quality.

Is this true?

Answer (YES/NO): YES